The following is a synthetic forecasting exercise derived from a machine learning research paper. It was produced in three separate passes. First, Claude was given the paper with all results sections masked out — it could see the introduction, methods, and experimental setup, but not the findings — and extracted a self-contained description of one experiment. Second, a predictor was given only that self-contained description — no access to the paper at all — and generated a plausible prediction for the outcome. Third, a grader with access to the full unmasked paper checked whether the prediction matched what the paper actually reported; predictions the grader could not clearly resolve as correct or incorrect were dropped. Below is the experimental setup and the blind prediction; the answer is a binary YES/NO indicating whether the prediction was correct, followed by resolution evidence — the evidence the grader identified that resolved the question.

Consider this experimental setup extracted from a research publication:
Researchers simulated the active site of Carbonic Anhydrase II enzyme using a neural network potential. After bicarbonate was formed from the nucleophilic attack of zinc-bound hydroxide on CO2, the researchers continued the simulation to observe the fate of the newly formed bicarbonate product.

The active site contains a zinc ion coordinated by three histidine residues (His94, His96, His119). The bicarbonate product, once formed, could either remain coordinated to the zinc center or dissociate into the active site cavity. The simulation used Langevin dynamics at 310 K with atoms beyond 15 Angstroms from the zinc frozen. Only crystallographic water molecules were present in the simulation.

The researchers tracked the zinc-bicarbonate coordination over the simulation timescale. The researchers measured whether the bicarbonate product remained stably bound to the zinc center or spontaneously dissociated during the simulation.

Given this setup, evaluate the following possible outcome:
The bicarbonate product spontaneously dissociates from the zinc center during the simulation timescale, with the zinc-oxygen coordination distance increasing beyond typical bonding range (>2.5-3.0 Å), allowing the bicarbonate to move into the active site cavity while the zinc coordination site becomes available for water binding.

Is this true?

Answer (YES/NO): NO